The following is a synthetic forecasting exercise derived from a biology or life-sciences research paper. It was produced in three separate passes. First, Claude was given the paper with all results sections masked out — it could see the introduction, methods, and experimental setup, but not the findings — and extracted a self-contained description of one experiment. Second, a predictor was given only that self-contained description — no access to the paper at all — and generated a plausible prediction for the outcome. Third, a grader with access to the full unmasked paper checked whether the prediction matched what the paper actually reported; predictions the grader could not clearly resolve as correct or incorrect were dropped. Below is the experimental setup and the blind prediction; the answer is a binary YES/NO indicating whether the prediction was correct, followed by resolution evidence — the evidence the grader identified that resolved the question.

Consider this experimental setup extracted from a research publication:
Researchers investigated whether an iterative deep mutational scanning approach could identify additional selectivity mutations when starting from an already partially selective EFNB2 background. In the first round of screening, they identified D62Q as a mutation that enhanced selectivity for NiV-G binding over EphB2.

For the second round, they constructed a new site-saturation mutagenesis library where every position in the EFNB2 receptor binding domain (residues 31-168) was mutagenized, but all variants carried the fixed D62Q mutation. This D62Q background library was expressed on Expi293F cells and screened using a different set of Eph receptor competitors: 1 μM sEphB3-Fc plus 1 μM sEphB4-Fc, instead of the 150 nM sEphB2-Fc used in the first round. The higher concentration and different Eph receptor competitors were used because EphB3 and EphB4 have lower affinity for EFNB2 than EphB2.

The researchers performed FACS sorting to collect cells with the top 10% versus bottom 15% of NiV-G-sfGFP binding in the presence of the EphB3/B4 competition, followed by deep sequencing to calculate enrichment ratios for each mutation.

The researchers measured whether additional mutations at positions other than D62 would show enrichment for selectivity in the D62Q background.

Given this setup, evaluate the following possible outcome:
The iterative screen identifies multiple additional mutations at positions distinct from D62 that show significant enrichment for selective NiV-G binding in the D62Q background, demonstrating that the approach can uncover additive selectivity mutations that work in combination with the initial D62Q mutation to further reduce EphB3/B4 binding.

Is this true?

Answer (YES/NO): YES